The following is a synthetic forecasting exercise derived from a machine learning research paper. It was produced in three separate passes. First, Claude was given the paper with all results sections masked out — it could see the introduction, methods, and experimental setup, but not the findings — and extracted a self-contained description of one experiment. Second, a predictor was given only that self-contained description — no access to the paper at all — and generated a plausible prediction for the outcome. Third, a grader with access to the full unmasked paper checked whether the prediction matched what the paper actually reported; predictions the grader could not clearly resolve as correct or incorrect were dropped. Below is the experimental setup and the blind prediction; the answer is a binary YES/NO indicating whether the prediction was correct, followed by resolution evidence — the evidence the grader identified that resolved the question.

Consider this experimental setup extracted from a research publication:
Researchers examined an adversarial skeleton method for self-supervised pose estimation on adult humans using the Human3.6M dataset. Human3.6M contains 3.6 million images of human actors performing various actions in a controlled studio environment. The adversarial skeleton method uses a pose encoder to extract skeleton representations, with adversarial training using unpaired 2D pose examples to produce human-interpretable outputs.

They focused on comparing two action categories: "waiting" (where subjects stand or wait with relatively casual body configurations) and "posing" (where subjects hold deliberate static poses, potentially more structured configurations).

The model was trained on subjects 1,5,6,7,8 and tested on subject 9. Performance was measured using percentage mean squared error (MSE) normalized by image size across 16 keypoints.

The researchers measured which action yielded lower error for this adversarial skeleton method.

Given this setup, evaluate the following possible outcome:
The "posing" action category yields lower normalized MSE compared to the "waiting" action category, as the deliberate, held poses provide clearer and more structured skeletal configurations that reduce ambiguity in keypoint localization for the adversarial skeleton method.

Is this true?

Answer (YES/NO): YES